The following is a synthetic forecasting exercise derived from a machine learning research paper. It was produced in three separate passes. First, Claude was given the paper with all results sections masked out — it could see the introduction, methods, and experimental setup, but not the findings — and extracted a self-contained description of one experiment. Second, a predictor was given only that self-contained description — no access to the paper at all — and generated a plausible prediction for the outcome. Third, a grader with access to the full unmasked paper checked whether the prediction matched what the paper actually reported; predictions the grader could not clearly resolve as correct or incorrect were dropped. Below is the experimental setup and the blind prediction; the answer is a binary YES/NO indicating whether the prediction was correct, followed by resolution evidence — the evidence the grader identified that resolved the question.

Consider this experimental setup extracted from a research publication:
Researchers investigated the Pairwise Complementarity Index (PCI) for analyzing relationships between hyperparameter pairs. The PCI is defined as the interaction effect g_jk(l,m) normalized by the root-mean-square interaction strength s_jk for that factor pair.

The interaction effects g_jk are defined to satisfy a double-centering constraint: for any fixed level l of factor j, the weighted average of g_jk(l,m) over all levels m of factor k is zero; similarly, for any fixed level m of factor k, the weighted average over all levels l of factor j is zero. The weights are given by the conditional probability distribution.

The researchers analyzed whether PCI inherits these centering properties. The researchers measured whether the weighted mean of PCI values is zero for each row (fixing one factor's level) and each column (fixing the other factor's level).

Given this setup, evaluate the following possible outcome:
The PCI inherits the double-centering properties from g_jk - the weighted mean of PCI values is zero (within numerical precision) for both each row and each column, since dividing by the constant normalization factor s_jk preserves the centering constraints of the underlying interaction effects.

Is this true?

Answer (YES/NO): YES